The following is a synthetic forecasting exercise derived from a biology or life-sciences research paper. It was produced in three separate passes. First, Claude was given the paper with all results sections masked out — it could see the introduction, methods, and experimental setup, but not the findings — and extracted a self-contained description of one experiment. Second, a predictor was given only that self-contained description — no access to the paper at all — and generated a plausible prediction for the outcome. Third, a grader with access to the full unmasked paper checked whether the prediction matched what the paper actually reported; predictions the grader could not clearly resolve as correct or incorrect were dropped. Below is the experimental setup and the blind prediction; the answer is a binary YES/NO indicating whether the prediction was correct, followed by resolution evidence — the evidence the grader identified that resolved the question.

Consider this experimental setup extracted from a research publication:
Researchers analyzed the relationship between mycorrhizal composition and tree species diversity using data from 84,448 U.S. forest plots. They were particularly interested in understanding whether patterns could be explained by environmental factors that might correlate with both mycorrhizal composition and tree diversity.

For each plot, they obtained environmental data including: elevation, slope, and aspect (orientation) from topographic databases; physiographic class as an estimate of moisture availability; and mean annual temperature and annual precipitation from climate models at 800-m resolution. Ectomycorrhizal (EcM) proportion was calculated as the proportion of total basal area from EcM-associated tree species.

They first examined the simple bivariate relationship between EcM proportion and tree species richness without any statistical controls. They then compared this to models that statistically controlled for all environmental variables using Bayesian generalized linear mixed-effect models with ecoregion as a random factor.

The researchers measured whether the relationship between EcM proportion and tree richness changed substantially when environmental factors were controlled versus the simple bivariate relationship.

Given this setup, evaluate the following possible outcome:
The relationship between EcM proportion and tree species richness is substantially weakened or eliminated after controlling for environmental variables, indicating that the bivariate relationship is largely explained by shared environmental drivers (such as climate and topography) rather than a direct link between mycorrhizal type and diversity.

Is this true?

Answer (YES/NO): NO